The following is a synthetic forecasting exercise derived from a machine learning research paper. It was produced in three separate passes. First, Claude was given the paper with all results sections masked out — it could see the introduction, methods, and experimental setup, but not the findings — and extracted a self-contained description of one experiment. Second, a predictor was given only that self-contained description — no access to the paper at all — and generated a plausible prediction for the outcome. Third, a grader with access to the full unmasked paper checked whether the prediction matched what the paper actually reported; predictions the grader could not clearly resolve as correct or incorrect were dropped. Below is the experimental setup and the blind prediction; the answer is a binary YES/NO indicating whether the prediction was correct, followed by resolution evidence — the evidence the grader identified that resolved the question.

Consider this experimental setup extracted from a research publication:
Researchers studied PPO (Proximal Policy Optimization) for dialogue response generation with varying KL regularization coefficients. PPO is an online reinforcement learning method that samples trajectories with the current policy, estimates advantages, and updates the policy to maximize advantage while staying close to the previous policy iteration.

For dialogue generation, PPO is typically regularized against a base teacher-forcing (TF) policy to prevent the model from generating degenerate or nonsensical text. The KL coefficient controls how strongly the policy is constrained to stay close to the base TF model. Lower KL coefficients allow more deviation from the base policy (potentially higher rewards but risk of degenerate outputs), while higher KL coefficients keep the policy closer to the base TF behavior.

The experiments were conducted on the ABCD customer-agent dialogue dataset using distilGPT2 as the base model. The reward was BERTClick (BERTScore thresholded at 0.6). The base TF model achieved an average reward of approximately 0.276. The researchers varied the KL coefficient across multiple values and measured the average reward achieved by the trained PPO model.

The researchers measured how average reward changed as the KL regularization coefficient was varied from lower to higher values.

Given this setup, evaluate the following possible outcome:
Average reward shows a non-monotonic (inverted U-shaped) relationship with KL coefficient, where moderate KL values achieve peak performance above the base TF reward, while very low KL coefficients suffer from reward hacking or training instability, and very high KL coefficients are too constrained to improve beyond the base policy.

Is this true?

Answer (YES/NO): YES